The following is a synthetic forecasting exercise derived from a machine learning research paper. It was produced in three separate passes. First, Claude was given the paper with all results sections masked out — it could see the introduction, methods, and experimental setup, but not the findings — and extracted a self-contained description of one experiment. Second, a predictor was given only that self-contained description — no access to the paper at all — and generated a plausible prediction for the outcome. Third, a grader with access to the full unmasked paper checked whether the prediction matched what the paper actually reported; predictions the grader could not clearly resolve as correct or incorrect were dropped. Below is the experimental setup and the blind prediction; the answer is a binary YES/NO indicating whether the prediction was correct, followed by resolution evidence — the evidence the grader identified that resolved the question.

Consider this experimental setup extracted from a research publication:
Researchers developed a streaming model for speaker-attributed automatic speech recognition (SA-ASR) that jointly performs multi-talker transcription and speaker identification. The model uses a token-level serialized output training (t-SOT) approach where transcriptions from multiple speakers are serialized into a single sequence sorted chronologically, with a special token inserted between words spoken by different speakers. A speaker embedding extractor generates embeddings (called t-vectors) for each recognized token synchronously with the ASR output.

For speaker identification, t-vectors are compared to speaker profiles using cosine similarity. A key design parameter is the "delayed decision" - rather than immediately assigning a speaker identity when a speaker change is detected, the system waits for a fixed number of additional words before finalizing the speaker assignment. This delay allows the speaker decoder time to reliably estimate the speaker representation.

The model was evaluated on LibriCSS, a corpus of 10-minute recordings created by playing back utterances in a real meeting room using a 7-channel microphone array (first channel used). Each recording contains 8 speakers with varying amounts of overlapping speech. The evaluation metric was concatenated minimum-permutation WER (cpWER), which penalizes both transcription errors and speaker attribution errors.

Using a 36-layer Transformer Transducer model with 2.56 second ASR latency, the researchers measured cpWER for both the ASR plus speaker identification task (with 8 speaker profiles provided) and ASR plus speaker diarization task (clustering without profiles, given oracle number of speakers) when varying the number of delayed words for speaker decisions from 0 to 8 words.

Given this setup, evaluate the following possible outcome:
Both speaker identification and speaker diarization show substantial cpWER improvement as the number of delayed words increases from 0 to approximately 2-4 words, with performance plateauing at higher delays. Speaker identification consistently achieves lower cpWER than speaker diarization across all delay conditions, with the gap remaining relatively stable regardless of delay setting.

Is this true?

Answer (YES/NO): NO